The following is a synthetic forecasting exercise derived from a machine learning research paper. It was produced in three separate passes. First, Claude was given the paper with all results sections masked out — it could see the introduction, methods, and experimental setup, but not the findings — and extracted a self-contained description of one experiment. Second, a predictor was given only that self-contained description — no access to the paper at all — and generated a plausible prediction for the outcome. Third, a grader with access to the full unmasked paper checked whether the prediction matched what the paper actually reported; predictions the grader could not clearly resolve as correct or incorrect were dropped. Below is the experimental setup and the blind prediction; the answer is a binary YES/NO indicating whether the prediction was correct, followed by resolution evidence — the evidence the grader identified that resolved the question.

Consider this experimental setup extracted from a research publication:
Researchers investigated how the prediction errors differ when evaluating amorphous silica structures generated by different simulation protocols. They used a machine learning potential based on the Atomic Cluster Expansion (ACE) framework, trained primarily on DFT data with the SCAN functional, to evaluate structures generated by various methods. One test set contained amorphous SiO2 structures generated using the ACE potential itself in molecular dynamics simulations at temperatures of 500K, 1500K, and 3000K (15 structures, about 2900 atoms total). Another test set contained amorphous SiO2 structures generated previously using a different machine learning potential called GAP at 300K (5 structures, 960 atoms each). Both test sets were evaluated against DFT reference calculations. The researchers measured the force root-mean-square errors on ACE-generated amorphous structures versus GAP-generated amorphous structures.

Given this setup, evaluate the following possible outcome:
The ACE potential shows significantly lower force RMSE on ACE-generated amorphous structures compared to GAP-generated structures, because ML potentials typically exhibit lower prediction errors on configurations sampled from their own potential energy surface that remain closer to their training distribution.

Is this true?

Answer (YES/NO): NO